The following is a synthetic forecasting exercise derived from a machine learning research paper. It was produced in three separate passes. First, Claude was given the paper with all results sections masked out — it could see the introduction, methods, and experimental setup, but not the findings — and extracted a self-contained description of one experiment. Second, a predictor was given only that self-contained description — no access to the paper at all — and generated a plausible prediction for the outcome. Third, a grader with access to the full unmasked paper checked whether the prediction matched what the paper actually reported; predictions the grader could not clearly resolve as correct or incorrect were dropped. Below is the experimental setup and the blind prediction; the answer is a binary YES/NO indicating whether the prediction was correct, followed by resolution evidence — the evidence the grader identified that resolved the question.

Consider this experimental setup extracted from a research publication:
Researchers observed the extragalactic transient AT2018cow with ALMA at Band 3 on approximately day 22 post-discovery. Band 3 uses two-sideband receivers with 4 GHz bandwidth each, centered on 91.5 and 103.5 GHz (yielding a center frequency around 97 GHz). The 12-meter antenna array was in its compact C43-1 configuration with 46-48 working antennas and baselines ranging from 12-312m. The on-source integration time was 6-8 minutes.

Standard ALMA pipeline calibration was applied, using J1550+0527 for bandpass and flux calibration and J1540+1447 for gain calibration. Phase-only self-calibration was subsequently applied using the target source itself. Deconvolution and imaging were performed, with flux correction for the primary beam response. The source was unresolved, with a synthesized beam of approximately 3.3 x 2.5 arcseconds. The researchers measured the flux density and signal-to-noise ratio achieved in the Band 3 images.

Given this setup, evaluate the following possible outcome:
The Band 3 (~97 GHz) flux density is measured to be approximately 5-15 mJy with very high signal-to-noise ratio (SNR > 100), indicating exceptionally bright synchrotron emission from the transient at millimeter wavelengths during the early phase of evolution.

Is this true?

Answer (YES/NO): NO